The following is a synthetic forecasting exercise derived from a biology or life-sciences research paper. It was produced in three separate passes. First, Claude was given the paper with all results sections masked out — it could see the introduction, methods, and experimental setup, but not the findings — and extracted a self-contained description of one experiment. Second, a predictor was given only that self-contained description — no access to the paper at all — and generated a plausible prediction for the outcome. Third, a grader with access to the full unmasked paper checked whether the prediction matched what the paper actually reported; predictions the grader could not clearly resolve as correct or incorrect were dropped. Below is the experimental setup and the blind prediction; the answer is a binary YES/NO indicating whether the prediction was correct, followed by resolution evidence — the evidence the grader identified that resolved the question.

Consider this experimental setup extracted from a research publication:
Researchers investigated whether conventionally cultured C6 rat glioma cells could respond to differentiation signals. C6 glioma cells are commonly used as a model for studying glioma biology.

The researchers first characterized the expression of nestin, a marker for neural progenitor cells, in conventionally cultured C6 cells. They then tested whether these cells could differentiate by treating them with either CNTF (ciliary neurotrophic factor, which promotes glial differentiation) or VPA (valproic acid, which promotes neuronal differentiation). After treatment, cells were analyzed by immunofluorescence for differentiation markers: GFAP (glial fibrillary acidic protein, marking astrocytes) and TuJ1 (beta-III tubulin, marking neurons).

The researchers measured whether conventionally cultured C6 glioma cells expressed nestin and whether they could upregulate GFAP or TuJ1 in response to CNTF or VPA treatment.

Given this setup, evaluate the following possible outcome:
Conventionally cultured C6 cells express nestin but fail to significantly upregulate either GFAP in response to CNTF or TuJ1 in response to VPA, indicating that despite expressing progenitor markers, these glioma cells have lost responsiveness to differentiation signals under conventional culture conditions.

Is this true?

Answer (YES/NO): YES